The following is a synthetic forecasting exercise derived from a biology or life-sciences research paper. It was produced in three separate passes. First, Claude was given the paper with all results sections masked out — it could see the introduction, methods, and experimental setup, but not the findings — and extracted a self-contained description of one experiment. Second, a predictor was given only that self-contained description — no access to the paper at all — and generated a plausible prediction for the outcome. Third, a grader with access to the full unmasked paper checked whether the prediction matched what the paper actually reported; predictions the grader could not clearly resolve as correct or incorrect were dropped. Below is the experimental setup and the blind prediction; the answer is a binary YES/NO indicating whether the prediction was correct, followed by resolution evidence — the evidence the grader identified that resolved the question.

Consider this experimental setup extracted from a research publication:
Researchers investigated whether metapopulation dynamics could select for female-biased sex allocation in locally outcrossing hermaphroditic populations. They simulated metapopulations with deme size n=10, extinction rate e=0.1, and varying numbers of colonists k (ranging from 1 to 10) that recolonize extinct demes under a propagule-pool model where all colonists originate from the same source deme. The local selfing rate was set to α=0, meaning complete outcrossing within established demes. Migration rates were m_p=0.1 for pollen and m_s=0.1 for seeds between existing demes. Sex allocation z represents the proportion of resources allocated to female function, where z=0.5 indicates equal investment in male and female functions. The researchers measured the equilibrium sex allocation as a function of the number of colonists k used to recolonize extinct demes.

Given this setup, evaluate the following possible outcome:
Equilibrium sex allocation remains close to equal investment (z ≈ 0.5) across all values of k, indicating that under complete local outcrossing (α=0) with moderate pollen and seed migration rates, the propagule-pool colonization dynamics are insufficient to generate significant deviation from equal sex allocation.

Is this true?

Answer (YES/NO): NO